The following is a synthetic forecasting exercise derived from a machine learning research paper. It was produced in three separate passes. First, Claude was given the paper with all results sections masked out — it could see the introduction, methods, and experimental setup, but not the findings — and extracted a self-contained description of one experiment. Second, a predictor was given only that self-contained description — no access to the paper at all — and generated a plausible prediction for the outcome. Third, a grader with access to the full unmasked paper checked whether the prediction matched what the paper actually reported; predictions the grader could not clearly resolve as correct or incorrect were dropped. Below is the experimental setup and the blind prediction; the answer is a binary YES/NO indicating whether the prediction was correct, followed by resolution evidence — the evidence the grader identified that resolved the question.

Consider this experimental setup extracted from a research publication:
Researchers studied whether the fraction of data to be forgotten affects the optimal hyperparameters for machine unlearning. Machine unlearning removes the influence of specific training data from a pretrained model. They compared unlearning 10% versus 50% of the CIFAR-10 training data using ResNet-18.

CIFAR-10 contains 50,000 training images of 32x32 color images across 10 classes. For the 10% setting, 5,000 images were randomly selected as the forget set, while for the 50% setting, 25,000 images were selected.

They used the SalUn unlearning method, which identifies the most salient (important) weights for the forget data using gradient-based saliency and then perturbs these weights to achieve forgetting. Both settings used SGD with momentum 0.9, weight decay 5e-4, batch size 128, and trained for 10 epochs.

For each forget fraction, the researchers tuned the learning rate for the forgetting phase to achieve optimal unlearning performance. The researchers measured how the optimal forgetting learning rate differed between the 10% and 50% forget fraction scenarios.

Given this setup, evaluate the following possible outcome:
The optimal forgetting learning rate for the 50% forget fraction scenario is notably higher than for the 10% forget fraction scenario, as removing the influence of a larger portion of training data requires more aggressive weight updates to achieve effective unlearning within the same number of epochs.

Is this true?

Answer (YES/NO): NO